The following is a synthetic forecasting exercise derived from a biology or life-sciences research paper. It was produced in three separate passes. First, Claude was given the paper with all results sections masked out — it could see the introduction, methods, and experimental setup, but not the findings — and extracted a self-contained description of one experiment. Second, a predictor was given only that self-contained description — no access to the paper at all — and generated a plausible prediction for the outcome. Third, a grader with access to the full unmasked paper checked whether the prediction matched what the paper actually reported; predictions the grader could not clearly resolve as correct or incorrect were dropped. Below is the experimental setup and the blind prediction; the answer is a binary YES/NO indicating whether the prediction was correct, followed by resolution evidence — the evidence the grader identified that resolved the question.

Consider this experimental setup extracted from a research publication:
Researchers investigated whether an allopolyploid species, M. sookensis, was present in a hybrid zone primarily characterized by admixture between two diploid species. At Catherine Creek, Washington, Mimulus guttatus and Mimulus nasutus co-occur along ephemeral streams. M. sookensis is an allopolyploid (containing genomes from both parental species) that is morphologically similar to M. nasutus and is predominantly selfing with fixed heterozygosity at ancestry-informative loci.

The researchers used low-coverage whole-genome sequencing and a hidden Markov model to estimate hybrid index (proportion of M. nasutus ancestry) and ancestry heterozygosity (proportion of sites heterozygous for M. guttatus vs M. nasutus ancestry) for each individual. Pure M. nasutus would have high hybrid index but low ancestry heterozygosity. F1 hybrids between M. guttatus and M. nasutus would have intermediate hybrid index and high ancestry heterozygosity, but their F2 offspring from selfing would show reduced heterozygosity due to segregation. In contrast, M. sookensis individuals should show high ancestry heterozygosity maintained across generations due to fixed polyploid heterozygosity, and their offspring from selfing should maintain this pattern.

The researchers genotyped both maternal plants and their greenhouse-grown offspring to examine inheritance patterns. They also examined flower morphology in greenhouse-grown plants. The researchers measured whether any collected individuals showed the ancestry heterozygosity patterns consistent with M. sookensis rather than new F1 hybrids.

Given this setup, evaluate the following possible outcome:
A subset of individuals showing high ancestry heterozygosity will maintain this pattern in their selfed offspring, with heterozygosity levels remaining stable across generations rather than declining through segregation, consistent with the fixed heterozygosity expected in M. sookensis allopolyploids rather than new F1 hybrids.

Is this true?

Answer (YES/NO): YES